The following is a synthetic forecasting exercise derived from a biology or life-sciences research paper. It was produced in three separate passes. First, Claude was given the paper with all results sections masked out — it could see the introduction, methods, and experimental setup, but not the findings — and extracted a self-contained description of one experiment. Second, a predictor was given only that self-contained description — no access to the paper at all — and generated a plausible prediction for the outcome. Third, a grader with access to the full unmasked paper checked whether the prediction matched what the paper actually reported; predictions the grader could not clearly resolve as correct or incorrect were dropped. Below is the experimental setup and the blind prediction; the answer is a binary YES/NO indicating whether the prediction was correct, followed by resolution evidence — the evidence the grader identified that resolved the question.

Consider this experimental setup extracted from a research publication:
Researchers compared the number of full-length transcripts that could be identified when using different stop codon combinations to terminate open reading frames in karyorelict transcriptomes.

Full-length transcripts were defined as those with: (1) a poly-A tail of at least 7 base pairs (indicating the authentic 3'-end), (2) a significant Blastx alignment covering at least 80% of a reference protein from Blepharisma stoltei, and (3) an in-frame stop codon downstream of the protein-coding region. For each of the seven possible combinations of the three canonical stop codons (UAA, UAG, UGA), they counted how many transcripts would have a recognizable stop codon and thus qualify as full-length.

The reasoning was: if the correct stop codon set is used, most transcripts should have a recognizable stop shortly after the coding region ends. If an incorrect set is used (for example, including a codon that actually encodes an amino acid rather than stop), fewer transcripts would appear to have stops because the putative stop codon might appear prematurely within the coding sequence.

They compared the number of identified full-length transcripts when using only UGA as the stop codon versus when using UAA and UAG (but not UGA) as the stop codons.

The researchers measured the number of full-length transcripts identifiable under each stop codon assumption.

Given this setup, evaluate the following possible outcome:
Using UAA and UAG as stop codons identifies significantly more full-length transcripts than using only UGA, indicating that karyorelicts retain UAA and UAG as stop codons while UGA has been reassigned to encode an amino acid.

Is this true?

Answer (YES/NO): NO